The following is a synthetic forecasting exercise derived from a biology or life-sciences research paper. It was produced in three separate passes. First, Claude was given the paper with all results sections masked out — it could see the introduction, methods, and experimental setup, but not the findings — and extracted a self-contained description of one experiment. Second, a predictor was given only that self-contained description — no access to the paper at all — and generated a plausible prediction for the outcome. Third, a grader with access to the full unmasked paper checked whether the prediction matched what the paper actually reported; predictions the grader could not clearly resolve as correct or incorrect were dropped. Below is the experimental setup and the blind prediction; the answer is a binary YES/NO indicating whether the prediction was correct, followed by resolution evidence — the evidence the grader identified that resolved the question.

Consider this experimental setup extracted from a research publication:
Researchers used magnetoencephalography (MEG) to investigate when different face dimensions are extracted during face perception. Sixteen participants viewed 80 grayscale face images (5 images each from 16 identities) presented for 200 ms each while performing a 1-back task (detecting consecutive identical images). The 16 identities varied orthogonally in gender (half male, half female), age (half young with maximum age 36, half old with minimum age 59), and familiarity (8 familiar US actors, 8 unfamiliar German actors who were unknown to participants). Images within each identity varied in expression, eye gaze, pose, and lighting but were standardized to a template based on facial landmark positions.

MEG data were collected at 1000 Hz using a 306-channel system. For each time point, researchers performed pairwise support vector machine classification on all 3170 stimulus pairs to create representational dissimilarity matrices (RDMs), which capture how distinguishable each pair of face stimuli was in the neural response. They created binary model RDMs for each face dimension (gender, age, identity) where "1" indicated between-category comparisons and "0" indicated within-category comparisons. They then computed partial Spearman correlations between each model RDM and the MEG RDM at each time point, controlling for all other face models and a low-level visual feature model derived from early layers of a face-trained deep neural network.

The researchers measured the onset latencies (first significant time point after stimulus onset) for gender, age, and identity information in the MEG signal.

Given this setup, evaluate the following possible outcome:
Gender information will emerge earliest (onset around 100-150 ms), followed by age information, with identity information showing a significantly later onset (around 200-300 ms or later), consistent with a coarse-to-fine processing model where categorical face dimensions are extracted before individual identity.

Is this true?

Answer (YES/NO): NO